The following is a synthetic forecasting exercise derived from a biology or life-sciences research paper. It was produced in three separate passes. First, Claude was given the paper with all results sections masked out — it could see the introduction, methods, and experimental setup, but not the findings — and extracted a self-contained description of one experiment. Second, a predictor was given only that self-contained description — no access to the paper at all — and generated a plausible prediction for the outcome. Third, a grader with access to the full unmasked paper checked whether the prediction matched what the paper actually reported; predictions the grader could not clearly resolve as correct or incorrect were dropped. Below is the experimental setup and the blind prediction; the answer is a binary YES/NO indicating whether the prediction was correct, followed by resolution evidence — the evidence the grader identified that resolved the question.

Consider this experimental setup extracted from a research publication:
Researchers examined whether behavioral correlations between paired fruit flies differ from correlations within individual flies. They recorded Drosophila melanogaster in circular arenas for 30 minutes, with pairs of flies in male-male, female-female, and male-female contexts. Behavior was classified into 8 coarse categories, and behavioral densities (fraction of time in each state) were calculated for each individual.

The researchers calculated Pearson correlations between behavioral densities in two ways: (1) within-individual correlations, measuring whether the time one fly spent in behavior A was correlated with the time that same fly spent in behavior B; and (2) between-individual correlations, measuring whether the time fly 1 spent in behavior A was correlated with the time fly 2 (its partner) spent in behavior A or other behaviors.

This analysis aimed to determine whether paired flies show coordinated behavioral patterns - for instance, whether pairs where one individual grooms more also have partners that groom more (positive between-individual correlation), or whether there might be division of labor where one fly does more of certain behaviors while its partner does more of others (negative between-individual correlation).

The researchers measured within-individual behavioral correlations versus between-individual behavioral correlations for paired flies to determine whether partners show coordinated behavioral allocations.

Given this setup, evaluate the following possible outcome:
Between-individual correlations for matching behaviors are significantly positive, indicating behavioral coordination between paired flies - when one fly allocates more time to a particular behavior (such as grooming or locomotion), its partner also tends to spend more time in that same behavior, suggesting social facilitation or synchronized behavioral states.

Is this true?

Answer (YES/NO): YES